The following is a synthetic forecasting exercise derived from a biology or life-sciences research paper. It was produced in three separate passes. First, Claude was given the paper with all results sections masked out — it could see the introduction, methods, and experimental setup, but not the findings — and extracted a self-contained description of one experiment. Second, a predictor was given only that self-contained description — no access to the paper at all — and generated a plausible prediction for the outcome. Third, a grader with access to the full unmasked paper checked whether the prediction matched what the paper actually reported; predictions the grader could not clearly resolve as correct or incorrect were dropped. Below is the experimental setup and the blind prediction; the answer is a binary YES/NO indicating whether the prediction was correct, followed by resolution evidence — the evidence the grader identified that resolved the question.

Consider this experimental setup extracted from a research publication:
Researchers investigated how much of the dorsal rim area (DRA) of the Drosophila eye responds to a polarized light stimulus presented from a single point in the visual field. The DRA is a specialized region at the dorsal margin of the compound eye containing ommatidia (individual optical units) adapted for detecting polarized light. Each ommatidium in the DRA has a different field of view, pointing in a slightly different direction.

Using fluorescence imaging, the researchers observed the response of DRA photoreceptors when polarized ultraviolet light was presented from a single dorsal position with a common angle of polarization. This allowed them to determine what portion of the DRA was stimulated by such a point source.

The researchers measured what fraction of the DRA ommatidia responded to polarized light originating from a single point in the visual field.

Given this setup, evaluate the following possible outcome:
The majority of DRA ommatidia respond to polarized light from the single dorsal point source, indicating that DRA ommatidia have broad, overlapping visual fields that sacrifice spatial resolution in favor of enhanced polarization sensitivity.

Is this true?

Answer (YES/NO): YES